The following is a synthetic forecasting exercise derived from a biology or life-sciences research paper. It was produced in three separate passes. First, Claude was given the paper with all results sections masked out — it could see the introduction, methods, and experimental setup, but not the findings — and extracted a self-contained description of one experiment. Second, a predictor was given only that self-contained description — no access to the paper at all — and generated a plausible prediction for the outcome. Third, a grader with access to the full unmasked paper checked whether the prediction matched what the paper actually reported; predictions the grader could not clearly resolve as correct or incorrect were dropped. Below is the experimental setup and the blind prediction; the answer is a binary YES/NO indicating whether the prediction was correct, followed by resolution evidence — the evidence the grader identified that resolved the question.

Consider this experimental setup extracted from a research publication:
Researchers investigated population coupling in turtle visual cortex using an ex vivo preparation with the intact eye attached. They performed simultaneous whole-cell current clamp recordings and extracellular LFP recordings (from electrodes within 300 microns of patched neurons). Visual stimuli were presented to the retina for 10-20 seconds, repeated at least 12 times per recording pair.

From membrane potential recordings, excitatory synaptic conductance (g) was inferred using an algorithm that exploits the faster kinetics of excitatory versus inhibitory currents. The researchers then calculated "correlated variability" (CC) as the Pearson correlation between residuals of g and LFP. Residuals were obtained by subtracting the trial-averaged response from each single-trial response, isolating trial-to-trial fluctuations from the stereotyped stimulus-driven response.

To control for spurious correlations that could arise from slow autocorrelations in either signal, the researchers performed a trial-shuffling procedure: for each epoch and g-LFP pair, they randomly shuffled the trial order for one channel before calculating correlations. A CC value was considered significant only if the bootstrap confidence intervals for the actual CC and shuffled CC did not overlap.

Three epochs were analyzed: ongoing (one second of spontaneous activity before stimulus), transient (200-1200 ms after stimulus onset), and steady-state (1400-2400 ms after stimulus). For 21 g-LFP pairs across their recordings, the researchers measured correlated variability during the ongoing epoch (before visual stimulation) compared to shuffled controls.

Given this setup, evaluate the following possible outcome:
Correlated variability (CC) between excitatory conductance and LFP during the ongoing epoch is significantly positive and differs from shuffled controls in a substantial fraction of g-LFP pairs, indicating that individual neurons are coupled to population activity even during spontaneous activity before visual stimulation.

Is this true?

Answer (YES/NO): NO